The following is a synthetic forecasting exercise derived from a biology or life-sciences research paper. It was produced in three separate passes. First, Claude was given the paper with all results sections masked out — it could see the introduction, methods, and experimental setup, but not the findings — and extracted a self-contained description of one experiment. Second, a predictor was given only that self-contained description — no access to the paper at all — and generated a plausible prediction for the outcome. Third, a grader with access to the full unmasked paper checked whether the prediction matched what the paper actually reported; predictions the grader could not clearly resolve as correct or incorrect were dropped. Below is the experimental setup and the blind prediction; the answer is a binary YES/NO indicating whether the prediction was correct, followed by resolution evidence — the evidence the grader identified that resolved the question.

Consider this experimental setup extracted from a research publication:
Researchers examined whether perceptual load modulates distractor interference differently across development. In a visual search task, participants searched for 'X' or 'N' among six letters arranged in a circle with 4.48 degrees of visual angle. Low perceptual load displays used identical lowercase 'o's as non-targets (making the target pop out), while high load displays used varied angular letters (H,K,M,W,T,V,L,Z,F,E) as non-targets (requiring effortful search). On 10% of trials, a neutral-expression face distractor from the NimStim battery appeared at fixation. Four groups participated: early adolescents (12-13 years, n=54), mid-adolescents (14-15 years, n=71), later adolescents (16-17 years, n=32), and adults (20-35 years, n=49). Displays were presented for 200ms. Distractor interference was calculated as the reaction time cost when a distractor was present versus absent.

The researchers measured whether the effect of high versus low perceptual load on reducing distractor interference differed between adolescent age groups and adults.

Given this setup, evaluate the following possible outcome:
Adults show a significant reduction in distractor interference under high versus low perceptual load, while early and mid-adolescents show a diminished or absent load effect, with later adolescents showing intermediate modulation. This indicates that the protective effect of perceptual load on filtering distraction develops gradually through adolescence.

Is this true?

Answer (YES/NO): NO